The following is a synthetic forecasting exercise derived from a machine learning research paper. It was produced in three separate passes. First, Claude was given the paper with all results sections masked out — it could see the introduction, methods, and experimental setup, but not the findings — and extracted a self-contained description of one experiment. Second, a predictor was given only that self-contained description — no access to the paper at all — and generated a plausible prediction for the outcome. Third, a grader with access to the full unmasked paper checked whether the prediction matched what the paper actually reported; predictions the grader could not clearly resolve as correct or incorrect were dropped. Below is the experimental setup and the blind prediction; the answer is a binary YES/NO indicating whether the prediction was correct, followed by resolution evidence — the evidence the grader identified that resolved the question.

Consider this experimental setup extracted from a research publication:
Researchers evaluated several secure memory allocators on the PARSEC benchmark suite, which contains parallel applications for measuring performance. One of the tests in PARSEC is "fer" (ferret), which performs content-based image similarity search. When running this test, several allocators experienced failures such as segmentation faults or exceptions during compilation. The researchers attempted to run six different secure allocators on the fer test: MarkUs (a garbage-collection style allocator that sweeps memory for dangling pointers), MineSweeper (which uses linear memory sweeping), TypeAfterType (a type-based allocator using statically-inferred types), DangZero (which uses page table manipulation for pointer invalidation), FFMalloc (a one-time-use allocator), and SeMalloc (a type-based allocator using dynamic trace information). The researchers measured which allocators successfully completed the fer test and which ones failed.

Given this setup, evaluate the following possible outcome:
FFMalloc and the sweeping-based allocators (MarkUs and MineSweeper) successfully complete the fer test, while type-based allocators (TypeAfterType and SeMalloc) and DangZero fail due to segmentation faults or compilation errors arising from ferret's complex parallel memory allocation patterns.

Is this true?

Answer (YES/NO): NO